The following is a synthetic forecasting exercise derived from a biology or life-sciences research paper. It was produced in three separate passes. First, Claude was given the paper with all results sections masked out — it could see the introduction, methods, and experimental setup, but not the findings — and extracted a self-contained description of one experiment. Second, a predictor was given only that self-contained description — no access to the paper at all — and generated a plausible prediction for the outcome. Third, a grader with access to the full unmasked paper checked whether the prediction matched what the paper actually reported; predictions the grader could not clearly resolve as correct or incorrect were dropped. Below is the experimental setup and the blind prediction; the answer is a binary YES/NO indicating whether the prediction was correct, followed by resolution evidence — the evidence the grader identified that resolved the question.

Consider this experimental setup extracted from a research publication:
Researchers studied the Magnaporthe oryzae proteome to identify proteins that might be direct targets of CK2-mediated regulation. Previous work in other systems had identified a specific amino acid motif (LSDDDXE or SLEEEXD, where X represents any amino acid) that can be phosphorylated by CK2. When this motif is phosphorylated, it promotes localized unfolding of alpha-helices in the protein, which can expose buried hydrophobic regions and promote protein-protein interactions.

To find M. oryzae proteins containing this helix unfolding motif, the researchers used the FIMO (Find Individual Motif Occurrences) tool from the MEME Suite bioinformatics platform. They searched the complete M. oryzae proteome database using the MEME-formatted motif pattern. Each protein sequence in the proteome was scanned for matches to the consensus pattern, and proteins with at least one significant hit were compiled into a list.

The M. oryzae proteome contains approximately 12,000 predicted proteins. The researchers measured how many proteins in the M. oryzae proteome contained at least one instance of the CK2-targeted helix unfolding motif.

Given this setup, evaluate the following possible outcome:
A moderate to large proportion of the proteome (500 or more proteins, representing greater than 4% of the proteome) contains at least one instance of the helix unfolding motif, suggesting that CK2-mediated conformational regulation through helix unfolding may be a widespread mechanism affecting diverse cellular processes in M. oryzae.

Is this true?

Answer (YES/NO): YES